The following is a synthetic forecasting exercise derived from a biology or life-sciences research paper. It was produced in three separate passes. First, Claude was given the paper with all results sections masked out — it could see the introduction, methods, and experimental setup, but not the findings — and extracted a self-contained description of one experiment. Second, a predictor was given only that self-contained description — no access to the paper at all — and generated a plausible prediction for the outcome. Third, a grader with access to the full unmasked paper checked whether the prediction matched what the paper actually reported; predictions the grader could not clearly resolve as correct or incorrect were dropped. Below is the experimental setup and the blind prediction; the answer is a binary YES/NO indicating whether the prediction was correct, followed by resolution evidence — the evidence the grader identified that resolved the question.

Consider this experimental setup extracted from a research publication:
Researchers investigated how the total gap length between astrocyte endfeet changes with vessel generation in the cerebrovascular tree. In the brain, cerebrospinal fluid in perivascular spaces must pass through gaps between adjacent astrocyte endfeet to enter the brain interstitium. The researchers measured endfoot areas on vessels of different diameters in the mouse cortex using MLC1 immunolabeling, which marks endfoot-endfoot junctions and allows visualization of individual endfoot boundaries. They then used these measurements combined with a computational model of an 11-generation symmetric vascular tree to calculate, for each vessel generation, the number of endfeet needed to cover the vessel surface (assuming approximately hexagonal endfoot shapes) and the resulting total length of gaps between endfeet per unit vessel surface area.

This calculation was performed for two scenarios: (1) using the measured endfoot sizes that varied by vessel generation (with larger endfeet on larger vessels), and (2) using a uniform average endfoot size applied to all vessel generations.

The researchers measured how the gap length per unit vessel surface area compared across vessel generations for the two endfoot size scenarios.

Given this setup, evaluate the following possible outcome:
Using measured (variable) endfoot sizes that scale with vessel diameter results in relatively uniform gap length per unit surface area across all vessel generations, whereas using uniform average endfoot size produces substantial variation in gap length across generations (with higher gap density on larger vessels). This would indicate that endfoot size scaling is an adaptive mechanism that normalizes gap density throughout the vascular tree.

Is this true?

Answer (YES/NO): NO